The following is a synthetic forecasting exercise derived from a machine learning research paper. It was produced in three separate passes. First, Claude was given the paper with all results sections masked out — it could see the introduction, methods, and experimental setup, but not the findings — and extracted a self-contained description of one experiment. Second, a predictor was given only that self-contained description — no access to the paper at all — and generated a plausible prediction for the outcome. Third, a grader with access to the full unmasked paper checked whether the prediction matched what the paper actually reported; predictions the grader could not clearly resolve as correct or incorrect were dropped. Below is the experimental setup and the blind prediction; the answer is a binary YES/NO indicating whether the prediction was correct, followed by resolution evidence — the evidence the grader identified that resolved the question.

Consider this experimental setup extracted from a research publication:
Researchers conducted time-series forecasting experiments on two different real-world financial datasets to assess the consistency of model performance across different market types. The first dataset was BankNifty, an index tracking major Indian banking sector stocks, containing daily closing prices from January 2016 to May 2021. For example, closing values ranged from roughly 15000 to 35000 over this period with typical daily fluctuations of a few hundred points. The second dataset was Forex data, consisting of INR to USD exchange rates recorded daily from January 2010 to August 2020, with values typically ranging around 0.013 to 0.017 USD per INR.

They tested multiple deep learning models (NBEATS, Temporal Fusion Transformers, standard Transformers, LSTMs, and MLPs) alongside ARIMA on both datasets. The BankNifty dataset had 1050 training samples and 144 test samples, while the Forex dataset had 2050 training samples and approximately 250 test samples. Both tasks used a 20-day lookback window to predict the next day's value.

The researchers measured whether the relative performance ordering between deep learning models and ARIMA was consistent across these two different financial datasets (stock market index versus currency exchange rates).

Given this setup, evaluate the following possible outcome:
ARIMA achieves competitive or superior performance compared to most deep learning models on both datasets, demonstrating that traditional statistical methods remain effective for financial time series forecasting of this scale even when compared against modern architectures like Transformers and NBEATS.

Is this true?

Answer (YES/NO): YES